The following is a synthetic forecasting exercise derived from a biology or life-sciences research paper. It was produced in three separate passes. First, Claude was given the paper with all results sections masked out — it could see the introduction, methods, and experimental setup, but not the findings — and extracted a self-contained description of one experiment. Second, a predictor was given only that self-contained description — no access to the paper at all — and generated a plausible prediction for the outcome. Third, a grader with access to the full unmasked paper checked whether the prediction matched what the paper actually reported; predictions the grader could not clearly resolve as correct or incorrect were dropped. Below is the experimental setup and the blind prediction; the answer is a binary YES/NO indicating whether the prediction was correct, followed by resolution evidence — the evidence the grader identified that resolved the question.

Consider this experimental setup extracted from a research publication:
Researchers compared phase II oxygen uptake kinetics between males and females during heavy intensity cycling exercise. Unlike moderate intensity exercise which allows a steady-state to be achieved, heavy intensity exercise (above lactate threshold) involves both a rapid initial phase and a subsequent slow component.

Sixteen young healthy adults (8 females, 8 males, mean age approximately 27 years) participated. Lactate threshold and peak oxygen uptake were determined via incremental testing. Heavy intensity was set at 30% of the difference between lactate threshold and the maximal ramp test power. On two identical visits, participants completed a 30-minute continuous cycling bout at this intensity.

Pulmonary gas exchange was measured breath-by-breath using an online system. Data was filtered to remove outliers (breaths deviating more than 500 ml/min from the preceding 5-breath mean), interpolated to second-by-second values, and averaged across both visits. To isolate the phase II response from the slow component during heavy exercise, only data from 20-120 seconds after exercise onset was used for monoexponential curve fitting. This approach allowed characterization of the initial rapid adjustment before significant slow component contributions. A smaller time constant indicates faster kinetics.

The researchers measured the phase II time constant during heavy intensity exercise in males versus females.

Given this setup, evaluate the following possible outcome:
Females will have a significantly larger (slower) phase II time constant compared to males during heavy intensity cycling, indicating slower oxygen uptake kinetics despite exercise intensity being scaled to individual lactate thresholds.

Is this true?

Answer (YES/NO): NO